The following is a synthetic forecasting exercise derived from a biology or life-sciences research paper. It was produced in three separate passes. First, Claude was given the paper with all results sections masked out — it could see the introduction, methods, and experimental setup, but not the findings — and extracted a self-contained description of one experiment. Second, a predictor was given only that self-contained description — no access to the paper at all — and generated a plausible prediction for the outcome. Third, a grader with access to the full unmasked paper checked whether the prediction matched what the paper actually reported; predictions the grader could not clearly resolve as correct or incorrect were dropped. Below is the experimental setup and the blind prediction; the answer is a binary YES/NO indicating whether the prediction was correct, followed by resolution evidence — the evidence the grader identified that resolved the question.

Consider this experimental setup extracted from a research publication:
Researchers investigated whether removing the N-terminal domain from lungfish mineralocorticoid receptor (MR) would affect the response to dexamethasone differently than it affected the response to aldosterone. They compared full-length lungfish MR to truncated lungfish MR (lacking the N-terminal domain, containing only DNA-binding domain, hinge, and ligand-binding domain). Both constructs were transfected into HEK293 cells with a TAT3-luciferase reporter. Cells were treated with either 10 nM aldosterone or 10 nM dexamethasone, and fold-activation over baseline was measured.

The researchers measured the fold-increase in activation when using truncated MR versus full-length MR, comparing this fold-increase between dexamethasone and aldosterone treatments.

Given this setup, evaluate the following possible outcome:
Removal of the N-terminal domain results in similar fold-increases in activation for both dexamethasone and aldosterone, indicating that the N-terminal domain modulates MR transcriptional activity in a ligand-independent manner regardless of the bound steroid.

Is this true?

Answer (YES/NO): NO